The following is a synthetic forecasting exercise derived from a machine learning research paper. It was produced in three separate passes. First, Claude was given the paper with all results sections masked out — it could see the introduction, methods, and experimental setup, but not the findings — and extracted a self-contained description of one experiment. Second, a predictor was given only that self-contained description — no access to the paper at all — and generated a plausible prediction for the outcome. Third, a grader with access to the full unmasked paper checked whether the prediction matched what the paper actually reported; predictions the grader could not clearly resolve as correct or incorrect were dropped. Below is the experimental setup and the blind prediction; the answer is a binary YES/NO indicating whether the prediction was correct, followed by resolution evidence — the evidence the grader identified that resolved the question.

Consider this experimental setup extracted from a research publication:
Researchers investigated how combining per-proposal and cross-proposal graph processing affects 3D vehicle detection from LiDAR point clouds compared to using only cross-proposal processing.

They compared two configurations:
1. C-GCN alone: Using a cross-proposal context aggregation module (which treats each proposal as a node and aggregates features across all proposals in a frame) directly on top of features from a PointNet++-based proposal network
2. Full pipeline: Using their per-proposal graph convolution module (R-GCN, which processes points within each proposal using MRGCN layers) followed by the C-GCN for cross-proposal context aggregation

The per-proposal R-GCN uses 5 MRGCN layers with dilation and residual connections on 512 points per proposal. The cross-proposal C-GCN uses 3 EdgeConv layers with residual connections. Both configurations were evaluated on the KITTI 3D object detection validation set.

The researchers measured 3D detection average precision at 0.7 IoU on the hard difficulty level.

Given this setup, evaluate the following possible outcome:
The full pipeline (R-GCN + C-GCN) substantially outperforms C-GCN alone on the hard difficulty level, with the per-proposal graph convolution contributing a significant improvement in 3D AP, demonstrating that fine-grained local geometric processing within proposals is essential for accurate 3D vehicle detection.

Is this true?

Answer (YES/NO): NO